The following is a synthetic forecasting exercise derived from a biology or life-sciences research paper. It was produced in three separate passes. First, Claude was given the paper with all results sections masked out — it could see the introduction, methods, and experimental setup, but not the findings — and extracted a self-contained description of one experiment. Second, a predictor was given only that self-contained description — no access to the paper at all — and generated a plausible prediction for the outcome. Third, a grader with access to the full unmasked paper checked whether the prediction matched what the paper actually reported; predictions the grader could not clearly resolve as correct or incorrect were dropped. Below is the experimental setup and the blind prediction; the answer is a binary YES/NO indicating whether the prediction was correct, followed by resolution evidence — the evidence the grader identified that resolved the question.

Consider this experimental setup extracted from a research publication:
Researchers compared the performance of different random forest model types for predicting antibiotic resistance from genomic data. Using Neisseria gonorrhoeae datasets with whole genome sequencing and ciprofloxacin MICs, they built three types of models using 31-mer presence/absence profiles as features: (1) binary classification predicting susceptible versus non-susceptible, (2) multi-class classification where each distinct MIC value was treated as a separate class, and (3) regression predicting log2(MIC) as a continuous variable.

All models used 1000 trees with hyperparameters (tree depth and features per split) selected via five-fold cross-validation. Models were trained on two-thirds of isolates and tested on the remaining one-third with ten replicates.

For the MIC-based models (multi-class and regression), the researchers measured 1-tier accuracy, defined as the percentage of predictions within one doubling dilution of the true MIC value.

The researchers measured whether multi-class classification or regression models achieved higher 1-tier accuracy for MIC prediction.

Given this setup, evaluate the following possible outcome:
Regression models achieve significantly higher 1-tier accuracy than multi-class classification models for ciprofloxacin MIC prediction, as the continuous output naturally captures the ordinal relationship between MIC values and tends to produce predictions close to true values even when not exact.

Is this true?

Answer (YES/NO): NO